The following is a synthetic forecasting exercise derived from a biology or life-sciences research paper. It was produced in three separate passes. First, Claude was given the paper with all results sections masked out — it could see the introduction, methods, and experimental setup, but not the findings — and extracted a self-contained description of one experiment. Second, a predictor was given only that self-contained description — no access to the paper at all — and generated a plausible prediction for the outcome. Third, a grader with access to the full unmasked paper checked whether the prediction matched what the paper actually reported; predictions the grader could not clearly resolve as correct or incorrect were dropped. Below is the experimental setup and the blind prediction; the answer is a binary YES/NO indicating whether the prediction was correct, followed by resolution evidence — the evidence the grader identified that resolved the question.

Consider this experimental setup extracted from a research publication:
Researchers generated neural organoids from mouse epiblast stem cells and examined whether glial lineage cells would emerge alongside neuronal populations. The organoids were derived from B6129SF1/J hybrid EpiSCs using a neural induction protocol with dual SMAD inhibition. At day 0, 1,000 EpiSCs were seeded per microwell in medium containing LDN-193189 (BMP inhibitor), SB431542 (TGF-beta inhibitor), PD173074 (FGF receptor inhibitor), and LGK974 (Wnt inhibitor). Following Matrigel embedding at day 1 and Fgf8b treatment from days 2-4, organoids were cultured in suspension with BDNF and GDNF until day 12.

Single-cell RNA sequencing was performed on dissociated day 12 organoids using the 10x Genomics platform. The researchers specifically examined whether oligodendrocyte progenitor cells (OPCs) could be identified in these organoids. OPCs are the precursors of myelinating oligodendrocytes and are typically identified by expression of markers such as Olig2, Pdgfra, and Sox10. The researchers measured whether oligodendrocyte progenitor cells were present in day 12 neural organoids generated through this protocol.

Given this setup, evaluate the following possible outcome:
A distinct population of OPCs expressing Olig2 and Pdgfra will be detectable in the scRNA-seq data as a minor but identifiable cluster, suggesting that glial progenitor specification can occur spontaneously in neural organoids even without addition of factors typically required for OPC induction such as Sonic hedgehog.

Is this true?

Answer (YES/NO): YES